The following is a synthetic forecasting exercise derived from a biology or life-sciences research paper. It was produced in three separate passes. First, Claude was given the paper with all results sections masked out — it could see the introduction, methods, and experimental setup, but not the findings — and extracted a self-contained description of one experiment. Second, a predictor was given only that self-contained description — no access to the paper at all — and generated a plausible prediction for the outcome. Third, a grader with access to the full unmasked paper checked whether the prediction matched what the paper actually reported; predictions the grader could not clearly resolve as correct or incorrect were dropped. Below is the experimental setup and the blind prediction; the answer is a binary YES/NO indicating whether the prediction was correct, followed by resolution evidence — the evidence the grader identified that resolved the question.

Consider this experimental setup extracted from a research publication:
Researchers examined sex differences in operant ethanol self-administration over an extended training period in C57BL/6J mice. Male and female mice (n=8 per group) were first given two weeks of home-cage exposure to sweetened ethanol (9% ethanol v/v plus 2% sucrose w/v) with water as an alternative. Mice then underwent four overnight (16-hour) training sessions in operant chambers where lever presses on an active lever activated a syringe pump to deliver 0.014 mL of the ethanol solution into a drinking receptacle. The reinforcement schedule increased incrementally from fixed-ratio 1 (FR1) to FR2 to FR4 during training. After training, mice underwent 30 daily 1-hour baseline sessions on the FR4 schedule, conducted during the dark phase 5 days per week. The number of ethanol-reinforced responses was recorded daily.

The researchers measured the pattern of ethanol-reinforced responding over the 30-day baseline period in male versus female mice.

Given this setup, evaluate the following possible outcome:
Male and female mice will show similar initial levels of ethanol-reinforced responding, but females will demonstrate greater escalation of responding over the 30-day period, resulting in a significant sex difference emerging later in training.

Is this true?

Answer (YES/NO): YES